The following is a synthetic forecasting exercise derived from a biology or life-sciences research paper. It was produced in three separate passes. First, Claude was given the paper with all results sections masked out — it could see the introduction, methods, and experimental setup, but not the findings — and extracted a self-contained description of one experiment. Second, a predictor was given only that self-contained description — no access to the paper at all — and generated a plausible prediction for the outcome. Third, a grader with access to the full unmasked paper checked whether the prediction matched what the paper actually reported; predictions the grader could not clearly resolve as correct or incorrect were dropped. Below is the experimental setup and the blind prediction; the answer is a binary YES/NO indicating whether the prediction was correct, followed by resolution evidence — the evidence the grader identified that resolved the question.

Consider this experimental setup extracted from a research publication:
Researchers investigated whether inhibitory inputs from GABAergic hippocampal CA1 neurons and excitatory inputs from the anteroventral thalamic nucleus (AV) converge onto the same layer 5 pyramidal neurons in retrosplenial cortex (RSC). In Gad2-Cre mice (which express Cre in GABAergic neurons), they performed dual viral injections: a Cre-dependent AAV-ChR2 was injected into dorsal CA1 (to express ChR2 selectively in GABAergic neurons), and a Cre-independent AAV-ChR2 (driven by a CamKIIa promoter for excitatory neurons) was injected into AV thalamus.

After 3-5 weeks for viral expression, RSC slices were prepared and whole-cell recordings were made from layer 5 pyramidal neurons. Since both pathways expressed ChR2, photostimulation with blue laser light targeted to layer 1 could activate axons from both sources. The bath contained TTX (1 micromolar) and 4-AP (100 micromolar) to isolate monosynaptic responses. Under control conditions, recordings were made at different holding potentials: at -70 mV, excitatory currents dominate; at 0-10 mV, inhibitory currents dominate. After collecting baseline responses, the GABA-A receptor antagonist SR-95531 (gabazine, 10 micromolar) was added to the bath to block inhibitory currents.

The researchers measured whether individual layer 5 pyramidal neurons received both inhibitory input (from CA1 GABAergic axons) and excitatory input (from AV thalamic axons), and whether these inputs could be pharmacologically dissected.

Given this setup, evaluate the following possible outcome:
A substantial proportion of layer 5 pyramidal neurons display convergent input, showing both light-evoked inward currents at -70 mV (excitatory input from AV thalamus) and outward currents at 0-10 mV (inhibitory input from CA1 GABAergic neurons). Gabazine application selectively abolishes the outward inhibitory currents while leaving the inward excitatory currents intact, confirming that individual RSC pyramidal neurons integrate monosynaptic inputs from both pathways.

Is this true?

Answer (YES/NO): YES